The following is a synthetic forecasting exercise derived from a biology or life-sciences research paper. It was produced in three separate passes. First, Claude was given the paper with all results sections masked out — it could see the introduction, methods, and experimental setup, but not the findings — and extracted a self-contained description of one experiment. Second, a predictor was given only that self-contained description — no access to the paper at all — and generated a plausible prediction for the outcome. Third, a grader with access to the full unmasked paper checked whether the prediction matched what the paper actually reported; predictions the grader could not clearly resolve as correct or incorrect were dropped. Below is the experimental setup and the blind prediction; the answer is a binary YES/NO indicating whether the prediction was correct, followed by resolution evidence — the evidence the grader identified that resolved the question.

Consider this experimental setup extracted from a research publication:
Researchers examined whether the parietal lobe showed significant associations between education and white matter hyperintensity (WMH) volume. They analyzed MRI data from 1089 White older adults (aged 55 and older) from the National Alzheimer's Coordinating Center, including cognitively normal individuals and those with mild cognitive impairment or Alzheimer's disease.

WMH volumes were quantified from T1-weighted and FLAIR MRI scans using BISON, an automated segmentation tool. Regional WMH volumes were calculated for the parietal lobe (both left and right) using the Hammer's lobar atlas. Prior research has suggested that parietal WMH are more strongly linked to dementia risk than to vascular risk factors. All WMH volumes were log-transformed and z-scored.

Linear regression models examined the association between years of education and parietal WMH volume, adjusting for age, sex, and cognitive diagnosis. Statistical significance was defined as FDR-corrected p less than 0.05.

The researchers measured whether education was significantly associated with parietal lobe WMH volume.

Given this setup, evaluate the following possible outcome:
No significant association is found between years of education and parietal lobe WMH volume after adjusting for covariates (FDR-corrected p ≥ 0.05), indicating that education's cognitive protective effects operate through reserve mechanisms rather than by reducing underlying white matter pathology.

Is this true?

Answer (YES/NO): NO